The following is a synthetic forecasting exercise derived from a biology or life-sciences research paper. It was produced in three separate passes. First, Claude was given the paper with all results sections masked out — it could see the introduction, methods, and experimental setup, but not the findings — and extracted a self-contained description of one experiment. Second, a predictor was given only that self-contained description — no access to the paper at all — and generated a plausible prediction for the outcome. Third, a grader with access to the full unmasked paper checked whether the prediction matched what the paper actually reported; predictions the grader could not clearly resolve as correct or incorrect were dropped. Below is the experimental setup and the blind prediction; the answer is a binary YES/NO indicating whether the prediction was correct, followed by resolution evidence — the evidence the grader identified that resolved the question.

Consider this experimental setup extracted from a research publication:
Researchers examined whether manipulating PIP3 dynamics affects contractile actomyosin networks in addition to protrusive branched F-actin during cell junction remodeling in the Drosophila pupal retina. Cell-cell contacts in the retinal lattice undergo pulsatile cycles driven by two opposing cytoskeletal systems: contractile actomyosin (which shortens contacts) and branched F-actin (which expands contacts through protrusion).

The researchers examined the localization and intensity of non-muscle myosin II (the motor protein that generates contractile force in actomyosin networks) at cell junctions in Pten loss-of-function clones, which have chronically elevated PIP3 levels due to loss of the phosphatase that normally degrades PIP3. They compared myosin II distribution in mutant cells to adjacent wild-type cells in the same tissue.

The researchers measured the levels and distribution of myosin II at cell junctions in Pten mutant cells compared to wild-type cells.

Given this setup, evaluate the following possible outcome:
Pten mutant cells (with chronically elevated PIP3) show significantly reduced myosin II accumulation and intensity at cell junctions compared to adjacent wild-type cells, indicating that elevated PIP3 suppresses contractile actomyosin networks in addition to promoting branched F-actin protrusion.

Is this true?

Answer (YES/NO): NO